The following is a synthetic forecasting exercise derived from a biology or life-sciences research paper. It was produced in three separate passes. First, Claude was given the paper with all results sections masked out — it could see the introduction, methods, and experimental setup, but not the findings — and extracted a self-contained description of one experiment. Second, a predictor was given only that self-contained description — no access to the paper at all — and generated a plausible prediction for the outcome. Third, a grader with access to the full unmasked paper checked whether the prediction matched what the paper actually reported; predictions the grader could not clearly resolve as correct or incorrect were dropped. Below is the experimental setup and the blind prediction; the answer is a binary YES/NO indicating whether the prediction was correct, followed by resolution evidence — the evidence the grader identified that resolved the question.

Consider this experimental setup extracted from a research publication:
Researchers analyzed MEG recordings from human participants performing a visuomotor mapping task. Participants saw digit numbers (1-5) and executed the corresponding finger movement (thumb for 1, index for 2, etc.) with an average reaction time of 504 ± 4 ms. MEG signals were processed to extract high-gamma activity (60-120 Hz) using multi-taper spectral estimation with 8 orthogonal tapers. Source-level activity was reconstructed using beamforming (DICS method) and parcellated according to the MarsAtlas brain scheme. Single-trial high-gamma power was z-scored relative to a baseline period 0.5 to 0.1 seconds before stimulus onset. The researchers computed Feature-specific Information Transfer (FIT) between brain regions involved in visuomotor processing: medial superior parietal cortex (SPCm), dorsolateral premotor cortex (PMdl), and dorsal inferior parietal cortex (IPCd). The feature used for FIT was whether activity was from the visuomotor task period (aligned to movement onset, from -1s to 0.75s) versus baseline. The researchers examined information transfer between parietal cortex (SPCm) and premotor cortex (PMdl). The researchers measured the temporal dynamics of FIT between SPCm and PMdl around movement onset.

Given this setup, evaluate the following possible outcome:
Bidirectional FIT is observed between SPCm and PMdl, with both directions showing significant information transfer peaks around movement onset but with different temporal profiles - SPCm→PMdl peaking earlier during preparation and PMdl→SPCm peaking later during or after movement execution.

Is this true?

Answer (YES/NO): NO